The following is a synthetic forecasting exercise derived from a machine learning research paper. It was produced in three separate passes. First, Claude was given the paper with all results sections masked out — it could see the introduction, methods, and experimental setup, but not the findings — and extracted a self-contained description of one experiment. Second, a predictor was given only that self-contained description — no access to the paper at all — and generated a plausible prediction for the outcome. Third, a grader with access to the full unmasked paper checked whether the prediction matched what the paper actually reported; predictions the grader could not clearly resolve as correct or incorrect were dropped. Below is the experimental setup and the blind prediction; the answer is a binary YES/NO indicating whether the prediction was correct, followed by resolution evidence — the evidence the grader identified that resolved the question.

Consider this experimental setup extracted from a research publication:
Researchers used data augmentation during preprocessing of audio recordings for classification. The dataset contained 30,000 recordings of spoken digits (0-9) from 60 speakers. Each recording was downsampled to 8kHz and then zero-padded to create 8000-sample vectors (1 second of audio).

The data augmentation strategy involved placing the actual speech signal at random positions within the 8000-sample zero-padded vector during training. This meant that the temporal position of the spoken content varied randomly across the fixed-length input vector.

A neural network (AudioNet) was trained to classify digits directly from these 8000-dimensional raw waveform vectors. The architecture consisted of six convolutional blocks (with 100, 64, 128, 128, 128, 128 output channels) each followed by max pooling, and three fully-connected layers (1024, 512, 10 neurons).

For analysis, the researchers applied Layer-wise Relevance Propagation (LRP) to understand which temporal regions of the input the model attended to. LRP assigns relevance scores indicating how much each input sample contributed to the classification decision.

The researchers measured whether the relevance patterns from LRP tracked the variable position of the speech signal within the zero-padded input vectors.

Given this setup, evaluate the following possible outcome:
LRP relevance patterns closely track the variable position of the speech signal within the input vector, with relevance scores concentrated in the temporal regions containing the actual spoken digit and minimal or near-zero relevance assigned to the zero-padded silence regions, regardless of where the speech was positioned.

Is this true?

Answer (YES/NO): YES